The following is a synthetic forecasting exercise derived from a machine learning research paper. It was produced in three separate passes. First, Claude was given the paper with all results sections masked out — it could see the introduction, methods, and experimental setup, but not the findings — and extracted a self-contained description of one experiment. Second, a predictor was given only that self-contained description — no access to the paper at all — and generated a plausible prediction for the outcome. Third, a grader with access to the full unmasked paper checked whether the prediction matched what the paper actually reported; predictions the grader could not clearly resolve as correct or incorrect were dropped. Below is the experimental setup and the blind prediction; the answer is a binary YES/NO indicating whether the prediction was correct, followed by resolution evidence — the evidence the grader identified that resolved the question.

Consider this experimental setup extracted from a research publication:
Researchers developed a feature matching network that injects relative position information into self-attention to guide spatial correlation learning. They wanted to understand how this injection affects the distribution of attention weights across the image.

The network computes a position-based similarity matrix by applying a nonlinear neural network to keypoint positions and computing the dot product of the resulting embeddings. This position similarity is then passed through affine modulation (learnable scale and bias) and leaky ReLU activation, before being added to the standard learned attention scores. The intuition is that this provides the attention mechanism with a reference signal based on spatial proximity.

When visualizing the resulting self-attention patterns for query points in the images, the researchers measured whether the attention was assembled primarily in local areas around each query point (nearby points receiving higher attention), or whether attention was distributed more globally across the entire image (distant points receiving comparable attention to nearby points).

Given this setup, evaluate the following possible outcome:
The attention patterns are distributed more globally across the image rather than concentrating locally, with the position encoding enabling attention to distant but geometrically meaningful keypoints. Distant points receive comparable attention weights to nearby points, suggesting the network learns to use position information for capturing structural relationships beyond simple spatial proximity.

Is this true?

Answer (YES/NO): NO